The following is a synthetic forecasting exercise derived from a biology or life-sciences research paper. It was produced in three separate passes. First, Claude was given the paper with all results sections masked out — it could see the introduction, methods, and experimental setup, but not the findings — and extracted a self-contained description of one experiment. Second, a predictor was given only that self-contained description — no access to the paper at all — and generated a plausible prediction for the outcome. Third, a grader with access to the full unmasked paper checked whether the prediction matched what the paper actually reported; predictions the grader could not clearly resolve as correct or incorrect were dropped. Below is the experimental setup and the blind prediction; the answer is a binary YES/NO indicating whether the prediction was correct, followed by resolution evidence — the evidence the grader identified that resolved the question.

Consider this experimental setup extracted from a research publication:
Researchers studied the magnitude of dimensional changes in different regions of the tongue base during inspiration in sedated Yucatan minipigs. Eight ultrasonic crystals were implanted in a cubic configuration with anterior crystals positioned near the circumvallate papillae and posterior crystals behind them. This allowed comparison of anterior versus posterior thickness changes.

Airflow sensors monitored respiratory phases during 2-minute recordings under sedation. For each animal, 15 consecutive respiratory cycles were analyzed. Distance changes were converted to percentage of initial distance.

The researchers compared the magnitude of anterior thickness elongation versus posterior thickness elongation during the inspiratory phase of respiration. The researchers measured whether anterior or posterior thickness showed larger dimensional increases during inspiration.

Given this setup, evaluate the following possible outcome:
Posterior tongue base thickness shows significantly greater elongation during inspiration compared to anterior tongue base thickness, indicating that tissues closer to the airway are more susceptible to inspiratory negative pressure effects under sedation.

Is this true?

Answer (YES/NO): NO